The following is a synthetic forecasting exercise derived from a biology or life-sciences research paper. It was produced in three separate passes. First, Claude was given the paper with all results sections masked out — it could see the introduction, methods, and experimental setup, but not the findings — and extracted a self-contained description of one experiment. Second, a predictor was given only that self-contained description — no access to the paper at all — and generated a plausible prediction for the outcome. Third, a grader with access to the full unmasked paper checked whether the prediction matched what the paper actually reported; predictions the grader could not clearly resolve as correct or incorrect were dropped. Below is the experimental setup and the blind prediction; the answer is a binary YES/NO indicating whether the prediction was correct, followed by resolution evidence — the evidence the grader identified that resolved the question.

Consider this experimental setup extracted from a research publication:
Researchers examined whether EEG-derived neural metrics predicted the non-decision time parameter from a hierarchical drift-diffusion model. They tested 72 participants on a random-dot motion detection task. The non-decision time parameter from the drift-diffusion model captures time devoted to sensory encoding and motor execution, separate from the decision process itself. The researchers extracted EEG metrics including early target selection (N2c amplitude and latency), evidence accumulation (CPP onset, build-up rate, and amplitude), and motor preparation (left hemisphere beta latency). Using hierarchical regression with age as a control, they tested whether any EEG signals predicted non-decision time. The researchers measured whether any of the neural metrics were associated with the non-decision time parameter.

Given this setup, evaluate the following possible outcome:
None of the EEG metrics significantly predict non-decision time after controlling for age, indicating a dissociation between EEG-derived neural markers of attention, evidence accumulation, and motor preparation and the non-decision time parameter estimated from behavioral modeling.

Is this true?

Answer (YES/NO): YES